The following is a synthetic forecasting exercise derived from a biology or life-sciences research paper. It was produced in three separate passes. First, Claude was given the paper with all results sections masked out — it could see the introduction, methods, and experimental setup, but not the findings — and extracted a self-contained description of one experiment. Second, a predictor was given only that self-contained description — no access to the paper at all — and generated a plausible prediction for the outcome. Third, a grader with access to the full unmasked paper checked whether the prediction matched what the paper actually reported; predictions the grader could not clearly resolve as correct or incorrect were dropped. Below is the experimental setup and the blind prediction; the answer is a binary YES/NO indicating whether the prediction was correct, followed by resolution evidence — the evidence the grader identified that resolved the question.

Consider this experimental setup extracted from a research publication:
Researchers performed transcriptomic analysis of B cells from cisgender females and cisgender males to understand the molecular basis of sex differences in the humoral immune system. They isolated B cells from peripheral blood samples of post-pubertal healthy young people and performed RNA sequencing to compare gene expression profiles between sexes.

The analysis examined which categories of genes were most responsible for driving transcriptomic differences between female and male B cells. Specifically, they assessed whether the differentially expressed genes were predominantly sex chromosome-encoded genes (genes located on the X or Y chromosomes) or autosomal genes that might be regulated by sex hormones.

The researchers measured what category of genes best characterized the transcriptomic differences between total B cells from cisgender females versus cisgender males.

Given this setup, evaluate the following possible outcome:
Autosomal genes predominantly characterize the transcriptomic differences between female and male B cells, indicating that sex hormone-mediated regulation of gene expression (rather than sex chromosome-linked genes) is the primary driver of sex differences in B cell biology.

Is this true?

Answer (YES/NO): NO